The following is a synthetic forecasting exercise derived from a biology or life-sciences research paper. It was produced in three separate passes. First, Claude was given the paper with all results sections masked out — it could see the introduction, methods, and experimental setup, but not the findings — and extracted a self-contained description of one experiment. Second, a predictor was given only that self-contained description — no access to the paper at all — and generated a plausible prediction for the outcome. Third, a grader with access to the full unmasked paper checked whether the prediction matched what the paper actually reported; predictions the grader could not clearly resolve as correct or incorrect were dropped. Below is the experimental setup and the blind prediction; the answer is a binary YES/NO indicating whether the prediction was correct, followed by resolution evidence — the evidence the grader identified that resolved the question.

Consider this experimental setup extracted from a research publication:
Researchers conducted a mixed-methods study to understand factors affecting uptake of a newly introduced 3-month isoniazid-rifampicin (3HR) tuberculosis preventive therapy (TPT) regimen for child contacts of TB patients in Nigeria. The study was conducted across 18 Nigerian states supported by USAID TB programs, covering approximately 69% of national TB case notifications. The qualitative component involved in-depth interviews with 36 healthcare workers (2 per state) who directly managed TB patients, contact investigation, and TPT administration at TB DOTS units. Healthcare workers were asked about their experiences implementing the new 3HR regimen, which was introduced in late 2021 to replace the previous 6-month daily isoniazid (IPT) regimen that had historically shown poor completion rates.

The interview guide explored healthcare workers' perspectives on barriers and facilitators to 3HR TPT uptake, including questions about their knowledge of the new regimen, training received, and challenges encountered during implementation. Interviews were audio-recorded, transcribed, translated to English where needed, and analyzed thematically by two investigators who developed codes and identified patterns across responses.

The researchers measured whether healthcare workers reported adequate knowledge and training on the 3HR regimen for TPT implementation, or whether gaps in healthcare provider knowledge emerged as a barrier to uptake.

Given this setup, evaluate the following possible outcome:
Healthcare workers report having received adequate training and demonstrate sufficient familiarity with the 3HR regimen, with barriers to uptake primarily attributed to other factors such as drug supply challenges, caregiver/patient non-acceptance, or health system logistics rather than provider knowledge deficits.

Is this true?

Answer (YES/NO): NO